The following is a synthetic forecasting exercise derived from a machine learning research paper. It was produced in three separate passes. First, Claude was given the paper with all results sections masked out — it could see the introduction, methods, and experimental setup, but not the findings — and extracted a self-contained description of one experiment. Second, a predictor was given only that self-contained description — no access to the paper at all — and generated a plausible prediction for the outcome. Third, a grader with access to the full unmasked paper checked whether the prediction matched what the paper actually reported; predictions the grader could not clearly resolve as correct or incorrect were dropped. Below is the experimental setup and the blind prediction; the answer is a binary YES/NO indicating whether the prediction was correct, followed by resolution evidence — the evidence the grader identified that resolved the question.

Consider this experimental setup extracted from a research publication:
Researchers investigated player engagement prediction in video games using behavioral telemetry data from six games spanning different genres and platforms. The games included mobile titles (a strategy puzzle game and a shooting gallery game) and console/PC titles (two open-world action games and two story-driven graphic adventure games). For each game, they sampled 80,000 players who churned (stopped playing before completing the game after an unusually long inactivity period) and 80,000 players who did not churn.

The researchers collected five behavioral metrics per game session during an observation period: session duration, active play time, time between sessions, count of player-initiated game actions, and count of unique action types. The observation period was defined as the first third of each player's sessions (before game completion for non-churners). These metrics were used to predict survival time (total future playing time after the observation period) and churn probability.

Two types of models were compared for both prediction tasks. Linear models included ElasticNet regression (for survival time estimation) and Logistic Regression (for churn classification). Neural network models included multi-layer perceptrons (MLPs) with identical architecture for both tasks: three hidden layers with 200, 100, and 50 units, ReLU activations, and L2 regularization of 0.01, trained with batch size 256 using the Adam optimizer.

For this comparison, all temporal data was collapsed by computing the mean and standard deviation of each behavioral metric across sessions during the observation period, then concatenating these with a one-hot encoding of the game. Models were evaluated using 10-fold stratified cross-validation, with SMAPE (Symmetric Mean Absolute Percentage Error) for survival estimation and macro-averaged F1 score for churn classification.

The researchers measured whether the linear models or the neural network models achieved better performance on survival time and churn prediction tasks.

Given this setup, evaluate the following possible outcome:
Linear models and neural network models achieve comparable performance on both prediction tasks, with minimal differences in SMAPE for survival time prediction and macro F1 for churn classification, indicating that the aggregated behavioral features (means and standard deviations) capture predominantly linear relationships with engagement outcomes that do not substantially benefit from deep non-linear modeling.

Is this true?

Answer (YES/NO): NO